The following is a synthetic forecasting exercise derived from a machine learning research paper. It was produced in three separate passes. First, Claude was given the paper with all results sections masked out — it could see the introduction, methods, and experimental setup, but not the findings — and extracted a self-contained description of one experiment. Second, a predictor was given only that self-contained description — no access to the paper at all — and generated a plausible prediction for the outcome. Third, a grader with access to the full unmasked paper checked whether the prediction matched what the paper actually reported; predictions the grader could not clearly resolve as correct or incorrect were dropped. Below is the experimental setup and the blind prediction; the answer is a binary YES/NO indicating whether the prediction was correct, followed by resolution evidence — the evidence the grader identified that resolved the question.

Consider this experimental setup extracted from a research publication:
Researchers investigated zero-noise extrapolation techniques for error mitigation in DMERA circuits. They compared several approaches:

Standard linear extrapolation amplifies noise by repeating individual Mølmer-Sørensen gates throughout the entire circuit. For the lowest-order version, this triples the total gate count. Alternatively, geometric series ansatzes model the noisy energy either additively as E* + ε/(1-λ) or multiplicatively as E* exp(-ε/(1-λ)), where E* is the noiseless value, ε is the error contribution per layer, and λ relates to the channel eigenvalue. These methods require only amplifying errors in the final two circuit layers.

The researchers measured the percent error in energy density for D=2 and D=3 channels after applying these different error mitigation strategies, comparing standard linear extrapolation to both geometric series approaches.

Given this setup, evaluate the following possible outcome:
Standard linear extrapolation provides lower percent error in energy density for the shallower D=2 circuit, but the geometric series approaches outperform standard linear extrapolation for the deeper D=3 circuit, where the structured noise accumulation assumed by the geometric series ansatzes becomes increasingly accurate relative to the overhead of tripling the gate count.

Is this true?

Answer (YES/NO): NO